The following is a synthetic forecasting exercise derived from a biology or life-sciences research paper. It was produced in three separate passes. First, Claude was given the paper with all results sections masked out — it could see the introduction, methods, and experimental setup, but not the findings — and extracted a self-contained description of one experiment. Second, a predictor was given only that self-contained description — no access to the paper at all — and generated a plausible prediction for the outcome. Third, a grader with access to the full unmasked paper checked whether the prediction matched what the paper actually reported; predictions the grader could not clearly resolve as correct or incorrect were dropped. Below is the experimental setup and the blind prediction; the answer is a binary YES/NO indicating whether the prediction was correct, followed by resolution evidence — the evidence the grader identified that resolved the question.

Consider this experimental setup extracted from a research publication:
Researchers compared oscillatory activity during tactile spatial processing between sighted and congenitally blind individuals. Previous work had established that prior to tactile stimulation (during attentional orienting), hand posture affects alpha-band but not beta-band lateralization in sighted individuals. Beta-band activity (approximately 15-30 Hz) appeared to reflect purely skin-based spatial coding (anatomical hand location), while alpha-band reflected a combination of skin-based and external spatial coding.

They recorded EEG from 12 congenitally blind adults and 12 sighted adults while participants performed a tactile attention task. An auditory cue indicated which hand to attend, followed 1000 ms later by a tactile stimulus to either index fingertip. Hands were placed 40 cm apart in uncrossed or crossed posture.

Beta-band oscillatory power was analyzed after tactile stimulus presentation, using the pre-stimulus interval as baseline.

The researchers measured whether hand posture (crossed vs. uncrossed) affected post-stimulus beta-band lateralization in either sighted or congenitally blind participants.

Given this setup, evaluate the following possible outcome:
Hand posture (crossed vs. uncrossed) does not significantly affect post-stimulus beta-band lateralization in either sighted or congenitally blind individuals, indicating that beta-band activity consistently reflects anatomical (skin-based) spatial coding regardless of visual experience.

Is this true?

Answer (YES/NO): YES